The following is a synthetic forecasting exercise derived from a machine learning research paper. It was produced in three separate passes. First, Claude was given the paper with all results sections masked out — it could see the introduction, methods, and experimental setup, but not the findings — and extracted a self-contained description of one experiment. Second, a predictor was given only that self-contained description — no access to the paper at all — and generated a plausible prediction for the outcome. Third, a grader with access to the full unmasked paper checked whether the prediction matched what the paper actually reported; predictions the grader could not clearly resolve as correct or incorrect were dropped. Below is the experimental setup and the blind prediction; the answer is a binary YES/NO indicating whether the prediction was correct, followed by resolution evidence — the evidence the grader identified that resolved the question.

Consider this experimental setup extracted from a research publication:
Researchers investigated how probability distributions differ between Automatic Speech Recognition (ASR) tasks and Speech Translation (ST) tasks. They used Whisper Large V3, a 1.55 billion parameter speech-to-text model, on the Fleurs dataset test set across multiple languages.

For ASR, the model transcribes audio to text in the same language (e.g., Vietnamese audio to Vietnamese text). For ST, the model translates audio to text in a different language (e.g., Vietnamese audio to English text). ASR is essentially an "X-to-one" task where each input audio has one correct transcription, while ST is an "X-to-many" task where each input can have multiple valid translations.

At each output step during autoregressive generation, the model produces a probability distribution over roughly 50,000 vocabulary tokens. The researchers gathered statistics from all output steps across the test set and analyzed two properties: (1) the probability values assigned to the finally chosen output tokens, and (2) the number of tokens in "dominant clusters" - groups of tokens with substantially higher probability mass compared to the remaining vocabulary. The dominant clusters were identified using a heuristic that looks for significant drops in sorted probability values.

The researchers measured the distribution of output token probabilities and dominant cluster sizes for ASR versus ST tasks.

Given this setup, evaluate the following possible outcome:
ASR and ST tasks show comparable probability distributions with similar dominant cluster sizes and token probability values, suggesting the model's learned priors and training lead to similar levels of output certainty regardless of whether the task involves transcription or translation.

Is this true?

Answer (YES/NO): NO